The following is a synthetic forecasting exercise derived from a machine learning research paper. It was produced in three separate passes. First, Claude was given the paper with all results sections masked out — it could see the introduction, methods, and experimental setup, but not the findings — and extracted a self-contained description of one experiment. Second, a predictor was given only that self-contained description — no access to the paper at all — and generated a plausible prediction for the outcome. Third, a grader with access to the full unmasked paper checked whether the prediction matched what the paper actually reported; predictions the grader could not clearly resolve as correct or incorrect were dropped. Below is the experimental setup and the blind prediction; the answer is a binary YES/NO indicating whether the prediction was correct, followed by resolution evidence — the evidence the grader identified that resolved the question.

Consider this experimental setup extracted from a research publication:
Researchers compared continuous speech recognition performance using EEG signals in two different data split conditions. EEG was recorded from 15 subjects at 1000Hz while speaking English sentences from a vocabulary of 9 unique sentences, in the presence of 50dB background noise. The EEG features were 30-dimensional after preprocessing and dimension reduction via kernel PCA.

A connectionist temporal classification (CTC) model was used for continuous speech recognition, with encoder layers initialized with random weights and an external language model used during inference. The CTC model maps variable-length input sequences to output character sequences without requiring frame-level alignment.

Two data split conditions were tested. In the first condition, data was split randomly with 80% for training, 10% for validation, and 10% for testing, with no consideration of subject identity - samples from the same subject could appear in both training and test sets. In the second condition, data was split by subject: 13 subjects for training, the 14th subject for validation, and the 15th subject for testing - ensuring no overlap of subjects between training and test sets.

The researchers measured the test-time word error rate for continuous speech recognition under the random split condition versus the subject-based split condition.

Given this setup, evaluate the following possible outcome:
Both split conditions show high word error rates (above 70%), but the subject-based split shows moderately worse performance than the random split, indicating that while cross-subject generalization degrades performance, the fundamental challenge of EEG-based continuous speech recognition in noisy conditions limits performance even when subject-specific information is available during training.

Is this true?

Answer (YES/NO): NO